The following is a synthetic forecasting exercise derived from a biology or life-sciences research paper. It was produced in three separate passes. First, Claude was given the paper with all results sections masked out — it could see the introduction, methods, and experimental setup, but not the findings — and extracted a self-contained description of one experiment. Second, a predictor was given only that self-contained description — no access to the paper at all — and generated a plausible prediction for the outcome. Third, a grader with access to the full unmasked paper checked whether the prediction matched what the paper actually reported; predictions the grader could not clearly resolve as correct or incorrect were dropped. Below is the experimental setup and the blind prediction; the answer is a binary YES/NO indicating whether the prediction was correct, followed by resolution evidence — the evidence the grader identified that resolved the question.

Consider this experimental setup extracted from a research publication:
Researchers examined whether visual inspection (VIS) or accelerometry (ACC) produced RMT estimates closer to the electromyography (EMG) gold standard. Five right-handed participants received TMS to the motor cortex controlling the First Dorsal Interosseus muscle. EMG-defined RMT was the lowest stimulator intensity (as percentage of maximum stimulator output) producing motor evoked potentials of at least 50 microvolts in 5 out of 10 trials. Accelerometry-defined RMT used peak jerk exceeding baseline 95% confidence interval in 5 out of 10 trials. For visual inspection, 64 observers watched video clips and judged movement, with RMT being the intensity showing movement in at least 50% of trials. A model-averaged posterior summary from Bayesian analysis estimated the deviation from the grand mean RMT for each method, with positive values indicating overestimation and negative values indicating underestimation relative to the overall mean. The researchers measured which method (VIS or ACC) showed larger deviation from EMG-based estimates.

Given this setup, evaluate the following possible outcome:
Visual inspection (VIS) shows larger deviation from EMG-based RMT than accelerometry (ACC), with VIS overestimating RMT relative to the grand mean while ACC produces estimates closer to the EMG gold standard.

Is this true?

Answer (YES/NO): NO